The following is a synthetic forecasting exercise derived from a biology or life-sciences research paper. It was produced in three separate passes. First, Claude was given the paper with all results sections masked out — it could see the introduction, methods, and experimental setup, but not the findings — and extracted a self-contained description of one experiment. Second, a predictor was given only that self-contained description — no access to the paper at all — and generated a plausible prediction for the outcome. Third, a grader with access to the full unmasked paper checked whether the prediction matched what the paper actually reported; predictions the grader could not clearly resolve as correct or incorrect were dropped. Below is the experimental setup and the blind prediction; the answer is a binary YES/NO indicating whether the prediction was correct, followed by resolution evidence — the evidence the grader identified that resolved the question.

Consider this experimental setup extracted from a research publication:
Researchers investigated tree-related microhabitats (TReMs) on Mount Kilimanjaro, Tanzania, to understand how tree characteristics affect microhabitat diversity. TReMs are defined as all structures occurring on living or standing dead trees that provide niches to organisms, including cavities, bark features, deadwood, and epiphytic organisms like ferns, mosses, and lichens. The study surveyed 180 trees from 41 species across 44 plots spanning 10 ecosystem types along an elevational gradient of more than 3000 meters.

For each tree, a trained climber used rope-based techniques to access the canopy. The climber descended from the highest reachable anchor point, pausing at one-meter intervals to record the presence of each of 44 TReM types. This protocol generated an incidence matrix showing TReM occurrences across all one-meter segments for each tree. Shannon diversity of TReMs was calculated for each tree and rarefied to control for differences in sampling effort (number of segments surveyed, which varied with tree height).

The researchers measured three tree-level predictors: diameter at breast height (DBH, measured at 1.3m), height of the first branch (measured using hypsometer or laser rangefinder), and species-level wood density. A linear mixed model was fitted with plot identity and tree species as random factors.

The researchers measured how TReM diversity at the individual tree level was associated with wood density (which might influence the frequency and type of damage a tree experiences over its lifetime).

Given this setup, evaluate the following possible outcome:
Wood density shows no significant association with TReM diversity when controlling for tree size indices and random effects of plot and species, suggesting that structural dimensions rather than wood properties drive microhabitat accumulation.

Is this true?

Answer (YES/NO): YES